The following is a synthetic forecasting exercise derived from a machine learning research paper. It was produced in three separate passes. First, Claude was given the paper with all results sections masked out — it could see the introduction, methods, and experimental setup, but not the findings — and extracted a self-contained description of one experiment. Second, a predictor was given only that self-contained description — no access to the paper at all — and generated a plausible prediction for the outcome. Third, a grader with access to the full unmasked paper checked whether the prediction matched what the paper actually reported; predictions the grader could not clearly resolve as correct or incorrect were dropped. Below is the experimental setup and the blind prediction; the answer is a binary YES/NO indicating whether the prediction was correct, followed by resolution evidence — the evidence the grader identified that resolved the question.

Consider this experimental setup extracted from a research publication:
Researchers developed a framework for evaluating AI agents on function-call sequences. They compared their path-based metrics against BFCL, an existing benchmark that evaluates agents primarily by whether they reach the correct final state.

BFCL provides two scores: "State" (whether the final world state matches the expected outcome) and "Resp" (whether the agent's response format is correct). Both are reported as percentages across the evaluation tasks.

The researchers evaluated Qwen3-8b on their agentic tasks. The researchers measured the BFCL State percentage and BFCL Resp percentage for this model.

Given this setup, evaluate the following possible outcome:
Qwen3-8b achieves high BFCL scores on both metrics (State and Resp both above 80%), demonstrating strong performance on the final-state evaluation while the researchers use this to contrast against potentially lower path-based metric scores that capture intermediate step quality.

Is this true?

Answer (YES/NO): NO